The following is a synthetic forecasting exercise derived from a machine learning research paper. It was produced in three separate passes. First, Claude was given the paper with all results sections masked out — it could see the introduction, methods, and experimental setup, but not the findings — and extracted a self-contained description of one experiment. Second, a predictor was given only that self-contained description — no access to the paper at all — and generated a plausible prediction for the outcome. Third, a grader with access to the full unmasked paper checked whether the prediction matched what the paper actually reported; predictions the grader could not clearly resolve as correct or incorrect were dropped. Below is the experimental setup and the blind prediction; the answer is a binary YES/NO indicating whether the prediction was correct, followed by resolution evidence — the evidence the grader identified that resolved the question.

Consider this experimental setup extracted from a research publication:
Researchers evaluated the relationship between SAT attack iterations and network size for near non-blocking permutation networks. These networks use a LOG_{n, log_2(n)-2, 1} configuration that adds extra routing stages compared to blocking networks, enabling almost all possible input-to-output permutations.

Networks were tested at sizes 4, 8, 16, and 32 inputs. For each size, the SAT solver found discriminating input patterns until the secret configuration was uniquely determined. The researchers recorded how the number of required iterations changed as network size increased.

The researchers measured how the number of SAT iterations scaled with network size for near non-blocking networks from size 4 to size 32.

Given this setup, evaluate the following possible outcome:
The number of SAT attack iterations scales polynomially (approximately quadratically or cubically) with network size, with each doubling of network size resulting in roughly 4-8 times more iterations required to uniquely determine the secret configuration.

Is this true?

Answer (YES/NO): NO